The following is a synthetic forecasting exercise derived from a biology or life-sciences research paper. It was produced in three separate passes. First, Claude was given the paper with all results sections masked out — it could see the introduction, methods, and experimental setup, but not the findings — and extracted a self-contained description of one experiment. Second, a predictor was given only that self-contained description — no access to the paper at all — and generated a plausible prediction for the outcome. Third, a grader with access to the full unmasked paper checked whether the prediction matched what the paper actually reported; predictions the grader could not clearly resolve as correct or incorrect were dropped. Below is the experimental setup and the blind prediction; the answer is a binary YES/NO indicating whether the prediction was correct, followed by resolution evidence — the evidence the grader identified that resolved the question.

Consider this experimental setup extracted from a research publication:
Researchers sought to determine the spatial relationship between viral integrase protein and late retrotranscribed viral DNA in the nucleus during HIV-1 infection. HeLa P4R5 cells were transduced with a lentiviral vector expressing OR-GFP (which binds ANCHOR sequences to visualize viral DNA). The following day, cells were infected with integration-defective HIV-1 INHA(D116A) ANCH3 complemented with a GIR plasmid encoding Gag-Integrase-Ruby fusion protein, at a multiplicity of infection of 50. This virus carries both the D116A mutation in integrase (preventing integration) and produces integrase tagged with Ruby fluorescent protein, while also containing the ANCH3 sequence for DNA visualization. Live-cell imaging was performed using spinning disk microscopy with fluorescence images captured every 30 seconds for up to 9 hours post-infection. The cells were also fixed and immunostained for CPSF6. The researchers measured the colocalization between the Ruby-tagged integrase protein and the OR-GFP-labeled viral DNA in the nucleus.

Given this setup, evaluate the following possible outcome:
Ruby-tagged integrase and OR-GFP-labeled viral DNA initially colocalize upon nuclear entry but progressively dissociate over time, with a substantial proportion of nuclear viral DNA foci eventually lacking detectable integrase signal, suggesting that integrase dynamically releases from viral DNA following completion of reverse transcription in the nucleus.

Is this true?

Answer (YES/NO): NO